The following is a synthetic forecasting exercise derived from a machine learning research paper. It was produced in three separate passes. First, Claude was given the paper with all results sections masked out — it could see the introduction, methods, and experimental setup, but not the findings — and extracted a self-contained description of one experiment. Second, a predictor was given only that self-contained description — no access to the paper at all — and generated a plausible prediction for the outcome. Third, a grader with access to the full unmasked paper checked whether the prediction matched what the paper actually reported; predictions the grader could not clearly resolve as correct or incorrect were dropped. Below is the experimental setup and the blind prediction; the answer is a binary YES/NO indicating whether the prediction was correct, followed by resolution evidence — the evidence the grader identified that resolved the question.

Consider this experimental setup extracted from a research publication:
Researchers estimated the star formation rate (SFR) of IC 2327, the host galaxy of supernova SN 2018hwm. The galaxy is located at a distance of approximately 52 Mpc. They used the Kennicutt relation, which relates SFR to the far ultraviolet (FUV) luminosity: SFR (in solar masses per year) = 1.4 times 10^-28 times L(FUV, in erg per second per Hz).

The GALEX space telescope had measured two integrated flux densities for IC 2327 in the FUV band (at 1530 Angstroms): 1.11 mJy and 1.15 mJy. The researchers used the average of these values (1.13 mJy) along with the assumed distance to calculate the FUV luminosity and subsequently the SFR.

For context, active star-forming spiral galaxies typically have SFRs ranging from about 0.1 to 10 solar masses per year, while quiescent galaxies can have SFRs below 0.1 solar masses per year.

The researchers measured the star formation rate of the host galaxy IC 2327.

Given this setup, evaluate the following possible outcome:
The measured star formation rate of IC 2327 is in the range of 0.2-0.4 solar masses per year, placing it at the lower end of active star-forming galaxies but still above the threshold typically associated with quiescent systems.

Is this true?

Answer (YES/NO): NO